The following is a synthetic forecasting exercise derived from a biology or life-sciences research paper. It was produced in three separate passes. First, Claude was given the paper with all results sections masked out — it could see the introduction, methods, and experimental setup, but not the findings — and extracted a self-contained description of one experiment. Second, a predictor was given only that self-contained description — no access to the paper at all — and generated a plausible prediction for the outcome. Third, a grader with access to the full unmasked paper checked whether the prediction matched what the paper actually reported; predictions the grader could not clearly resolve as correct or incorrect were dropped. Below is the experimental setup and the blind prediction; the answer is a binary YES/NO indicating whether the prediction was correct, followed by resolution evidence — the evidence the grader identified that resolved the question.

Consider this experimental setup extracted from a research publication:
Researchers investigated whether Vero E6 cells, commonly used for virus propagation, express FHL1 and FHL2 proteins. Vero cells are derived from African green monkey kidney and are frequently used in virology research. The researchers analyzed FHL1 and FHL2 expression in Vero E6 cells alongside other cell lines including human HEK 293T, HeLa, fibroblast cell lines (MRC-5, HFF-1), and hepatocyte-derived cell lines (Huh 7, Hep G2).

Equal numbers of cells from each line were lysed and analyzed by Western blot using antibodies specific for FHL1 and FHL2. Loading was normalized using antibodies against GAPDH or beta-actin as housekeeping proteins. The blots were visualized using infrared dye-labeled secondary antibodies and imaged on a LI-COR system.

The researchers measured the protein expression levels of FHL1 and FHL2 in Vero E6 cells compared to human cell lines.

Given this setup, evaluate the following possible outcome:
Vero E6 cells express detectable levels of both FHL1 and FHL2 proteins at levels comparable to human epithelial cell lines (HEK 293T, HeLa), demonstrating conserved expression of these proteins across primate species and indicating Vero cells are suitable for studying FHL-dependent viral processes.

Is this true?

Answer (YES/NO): NO